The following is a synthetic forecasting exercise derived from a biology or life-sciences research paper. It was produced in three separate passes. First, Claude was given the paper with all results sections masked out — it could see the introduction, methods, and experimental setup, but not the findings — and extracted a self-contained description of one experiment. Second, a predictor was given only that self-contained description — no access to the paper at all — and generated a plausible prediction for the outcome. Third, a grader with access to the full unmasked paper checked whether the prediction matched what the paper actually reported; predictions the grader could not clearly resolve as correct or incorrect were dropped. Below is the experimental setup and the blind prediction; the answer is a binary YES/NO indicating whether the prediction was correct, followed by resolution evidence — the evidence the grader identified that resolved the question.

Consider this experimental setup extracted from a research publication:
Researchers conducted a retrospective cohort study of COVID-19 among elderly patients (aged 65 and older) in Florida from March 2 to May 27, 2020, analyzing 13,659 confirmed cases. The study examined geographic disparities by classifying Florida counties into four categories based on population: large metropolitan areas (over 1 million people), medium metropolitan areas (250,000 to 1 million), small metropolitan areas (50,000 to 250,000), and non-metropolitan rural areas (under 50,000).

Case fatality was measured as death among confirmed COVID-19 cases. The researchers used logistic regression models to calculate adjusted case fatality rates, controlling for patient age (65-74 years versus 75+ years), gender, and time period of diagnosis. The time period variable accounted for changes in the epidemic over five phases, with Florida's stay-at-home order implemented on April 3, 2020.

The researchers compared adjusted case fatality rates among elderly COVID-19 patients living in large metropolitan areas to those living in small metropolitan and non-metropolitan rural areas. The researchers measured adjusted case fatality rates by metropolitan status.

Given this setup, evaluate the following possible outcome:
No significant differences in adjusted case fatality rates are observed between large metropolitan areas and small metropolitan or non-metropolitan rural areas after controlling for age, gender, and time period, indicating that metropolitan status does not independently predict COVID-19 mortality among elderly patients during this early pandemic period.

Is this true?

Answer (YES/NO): YES